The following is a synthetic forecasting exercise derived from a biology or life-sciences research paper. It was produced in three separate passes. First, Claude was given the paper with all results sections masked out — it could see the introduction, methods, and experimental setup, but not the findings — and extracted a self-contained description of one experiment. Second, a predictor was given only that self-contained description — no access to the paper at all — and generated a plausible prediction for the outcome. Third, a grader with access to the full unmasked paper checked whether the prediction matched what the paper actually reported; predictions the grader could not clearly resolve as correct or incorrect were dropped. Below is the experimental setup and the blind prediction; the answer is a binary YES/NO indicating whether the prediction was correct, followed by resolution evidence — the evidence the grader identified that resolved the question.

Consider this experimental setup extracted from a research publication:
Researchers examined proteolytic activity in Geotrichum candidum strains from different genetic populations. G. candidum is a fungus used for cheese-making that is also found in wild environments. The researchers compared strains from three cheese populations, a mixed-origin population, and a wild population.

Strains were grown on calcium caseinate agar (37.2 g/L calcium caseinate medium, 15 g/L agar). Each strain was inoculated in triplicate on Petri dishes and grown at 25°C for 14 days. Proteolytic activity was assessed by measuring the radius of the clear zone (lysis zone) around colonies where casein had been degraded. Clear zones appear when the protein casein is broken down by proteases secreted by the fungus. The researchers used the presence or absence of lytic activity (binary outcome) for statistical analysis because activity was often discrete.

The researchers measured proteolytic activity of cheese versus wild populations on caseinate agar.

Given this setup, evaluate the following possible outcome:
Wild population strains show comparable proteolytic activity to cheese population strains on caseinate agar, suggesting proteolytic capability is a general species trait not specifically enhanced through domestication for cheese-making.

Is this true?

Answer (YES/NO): NO